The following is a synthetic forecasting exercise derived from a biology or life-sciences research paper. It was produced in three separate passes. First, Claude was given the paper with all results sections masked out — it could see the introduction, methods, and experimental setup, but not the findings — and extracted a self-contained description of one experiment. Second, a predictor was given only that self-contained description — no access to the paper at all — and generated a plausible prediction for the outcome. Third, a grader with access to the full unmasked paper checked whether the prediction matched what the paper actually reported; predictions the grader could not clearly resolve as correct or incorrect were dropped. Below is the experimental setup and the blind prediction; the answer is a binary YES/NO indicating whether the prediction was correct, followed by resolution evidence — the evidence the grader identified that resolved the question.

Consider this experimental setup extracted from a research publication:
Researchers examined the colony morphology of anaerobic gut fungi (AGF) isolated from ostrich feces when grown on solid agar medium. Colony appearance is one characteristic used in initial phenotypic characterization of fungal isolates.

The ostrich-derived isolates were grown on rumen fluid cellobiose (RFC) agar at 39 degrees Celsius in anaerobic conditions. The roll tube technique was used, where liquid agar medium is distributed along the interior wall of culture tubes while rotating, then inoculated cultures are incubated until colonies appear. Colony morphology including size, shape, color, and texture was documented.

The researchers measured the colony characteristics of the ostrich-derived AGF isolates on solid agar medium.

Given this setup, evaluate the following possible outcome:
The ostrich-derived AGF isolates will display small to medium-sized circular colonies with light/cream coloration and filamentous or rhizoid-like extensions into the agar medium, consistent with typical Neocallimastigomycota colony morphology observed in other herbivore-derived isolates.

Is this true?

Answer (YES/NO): NO